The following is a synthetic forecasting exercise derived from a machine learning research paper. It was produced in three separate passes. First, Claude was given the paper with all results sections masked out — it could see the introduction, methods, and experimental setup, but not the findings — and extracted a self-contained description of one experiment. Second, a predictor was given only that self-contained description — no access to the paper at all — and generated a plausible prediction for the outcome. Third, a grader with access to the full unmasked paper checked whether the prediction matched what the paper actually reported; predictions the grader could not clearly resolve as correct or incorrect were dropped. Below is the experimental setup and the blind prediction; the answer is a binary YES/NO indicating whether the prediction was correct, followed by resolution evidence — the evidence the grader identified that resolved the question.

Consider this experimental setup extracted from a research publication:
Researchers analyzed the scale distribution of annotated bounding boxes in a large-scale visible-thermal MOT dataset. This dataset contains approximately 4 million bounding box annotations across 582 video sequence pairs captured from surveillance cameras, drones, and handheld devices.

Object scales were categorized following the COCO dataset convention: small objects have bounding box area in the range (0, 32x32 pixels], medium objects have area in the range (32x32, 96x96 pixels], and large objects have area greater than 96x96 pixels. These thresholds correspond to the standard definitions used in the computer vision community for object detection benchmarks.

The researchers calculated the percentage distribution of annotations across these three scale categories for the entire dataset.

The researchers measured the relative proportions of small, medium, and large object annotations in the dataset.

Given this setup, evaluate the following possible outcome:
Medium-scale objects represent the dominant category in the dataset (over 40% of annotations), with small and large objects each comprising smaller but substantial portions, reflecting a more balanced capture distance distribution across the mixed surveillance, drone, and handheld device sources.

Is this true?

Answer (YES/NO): NO